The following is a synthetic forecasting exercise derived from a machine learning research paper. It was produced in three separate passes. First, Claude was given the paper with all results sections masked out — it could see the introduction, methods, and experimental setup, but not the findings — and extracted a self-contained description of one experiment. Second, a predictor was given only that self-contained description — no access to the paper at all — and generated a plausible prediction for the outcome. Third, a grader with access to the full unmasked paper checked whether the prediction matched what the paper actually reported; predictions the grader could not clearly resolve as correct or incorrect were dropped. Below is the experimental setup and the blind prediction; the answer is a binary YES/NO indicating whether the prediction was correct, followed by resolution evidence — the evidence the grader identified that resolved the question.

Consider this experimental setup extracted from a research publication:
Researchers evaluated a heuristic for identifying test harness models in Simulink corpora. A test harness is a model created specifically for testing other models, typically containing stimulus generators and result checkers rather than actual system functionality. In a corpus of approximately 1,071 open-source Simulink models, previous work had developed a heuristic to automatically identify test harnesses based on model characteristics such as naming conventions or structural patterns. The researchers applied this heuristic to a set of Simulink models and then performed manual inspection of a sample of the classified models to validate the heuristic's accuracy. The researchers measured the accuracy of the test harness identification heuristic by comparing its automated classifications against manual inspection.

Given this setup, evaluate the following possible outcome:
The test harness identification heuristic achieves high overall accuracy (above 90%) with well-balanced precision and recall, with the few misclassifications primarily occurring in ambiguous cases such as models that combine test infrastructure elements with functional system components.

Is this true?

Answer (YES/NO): NO